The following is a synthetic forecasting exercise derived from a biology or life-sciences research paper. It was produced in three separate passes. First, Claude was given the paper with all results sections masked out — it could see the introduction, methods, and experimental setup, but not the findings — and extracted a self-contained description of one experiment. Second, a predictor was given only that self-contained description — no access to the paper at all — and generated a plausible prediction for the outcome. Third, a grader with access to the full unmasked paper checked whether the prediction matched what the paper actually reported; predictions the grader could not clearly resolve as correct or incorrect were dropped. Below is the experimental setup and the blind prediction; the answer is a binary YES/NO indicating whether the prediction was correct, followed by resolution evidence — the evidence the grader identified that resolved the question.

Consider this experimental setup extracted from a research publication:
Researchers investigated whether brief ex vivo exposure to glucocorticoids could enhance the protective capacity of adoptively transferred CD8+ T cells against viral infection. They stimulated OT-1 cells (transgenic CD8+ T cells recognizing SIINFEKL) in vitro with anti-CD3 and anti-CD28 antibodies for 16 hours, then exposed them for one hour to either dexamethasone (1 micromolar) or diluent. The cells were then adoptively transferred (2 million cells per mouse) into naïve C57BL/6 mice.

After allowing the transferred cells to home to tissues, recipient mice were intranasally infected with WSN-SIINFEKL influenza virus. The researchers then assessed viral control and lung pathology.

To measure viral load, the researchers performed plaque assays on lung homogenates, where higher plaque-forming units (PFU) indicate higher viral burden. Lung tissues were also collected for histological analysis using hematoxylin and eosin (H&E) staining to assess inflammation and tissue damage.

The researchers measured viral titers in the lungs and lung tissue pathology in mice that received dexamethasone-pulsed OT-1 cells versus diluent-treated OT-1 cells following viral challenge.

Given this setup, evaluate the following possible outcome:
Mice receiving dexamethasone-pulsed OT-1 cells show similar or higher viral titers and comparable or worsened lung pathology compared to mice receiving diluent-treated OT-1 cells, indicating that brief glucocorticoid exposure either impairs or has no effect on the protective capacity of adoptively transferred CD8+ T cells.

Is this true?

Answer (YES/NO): NO